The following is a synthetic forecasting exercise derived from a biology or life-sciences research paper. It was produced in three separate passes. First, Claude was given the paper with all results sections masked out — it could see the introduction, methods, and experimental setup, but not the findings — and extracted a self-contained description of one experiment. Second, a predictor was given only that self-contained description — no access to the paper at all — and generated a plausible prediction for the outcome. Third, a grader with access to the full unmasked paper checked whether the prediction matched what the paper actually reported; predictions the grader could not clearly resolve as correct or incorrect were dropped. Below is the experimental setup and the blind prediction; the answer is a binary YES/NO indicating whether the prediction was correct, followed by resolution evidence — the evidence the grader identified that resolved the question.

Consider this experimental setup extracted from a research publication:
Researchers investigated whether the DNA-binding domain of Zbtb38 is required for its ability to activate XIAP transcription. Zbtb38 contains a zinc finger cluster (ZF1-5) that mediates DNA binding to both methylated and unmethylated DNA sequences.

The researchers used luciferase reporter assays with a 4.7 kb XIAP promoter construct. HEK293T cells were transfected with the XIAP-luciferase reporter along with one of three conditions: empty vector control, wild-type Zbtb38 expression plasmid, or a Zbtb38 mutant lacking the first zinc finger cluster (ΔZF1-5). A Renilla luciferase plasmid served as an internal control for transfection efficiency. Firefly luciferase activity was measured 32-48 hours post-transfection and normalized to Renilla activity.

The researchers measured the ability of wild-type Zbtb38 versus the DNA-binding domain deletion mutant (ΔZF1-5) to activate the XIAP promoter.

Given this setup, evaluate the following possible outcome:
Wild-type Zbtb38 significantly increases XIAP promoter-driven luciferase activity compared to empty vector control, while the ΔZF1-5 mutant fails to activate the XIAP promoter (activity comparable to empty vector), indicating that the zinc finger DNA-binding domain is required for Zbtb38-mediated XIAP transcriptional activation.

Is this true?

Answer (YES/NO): YES